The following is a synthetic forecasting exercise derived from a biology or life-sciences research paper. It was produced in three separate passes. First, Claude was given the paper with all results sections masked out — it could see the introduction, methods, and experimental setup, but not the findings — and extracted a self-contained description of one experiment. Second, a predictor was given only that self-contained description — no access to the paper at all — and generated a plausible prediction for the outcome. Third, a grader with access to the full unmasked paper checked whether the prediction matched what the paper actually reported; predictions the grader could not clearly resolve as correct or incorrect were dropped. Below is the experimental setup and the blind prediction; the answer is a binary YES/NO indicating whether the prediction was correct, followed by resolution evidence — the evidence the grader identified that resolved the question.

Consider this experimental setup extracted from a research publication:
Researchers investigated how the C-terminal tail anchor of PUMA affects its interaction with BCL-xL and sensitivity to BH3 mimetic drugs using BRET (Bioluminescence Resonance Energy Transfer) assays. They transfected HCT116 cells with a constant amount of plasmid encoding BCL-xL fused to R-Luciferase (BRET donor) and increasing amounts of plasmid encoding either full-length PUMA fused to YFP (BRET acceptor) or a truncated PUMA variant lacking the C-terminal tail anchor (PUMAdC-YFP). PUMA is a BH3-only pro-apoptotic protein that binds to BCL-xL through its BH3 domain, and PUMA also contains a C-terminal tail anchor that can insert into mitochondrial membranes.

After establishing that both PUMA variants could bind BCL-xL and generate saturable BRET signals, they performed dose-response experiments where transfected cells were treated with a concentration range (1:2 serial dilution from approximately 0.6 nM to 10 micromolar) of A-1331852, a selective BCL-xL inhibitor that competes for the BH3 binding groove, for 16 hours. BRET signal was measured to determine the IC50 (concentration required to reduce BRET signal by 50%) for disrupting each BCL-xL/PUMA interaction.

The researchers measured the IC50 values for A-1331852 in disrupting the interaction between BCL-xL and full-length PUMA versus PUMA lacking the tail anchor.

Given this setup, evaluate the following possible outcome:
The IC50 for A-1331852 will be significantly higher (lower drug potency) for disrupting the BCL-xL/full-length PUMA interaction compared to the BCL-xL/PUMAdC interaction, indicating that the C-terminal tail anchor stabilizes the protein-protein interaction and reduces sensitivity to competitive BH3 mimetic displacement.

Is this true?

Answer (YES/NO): YES